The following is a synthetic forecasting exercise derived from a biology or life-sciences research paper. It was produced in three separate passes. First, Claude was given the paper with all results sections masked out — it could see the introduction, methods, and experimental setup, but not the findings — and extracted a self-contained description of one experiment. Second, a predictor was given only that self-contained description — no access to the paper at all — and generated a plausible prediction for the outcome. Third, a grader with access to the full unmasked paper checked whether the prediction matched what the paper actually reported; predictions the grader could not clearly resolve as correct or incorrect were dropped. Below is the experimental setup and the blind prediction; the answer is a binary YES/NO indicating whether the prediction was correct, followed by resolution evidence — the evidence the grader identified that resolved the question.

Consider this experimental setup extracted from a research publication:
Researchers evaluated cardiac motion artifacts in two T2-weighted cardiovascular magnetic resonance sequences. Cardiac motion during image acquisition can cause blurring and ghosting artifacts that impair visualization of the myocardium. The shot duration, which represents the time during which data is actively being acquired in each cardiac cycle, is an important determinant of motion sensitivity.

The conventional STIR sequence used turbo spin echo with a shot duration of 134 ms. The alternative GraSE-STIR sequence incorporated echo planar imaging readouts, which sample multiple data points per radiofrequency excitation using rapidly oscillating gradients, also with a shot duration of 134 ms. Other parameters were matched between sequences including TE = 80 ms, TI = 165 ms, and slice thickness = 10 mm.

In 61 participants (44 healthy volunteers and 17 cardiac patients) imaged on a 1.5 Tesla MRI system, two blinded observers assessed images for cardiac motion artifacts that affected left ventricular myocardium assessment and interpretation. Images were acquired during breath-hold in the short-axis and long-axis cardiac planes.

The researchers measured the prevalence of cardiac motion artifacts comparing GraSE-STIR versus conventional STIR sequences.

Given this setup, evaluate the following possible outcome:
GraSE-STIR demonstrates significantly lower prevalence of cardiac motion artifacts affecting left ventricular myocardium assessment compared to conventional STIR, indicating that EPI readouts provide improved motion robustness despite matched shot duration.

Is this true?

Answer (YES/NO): YES